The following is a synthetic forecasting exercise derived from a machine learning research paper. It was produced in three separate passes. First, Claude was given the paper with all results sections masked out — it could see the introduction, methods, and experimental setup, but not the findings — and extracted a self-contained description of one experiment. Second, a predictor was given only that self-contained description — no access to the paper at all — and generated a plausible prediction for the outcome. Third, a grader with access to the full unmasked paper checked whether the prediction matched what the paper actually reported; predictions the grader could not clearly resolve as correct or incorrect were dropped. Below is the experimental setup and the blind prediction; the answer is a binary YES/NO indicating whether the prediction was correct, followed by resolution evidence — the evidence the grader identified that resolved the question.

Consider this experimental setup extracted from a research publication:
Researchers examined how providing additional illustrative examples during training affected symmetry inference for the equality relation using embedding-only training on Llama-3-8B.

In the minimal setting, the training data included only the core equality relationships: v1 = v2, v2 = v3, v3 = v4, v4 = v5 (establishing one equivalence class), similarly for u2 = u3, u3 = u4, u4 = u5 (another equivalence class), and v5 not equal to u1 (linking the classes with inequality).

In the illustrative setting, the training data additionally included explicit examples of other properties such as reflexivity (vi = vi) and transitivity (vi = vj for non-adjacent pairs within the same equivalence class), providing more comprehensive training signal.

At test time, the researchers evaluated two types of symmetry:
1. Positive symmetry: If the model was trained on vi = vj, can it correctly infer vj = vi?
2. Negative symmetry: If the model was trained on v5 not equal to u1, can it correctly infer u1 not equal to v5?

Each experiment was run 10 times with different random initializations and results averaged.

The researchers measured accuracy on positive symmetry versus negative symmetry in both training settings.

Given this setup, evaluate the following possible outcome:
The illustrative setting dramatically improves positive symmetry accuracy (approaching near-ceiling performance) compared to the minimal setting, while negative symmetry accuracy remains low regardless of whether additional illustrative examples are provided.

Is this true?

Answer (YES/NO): NO